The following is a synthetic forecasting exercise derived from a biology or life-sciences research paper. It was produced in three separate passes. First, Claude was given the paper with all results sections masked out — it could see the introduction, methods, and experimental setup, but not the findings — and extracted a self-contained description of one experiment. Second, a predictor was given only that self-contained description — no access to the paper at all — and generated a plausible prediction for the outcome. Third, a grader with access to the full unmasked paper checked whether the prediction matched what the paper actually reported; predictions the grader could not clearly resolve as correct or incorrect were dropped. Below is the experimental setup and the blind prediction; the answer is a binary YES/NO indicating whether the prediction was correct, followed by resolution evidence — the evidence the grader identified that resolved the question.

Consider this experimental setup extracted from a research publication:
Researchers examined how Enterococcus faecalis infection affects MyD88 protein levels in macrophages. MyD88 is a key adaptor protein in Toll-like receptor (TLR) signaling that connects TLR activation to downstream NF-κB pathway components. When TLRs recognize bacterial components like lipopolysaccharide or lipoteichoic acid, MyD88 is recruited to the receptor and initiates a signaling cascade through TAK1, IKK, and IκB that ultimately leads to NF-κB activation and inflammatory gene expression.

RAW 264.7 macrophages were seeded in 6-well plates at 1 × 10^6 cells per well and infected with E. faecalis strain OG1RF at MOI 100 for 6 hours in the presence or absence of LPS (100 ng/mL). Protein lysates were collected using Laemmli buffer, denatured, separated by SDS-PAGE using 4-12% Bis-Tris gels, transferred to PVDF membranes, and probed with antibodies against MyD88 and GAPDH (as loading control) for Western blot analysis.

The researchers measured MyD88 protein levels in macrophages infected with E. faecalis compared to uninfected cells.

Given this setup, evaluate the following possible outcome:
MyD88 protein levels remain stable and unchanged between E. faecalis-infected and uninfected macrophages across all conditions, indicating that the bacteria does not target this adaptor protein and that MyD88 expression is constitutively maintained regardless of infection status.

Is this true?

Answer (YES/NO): NO